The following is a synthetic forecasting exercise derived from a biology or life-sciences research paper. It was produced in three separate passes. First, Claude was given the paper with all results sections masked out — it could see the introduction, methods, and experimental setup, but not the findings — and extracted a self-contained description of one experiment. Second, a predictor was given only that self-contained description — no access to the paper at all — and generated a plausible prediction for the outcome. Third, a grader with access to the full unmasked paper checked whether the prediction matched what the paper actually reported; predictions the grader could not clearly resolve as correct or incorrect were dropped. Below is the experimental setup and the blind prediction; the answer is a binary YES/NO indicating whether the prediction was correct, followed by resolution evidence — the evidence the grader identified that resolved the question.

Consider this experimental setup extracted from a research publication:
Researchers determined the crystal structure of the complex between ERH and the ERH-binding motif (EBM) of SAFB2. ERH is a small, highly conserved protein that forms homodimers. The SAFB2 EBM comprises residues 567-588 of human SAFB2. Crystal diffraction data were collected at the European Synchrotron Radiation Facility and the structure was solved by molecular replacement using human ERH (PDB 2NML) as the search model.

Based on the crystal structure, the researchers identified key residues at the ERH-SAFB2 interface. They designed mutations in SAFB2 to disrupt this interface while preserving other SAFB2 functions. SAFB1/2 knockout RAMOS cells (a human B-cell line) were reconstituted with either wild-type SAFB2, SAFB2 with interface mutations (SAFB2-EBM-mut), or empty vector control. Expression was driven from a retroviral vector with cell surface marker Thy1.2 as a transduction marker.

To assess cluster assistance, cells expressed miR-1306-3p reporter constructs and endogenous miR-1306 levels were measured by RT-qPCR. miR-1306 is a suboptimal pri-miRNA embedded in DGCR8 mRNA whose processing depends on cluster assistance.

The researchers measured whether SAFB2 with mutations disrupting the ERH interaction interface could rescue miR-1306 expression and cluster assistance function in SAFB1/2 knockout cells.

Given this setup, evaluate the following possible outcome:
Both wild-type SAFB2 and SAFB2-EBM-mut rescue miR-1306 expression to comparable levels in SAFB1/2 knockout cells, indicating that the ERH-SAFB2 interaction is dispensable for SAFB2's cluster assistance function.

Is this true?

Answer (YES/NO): YES